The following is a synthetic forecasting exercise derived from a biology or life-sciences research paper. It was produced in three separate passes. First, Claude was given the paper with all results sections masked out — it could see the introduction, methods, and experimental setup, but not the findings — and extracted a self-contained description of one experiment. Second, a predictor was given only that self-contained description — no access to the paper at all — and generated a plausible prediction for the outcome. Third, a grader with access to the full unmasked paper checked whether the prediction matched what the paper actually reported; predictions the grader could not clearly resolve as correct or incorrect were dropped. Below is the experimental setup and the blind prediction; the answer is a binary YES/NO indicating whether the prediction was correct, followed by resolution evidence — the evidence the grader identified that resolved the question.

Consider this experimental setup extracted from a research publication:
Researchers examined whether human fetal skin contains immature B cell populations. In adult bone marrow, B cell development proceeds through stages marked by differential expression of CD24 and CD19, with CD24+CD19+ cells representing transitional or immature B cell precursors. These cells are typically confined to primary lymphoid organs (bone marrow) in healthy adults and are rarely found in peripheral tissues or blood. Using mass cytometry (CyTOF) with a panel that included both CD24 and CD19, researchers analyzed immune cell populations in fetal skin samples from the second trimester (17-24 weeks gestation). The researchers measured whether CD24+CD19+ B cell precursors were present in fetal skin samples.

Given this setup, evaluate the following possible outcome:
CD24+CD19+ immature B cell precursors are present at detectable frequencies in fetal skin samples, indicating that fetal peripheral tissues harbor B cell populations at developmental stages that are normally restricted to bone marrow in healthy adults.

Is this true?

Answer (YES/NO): YES